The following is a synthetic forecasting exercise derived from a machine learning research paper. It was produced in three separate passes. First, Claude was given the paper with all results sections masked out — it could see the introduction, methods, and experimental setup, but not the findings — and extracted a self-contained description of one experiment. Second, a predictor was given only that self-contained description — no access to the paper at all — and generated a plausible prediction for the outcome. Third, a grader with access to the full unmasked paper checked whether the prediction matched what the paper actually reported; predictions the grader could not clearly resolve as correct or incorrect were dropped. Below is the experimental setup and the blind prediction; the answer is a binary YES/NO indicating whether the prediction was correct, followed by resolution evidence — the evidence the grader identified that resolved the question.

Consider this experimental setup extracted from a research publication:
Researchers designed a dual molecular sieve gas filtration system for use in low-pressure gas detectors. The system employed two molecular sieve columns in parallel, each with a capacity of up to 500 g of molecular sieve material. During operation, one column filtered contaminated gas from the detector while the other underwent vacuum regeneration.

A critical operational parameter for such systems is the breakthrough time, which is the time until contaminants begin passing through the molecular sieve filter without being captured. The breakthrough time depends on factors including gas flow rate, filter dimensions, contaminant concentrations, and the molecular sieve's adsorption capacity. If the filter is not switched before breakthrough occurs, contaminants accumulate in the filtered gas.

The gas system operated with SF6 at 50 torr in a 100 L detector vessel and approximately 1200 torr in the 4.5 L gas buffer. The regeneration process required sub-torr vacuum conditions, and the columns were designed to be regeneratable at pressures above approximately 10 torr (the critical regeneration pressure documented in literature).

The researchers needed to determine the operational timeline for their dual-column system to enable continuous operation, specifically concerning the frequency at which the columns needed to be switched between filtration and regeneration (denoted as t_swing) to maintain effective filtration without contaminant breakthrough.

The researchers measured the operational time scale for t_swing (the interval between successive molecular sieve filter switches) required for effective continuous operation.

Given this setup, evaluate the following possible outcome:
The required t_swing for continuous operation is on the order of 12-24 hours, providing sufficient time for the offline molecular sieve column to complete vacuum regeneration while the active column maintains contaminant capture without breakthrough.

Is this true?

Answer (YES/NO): YES